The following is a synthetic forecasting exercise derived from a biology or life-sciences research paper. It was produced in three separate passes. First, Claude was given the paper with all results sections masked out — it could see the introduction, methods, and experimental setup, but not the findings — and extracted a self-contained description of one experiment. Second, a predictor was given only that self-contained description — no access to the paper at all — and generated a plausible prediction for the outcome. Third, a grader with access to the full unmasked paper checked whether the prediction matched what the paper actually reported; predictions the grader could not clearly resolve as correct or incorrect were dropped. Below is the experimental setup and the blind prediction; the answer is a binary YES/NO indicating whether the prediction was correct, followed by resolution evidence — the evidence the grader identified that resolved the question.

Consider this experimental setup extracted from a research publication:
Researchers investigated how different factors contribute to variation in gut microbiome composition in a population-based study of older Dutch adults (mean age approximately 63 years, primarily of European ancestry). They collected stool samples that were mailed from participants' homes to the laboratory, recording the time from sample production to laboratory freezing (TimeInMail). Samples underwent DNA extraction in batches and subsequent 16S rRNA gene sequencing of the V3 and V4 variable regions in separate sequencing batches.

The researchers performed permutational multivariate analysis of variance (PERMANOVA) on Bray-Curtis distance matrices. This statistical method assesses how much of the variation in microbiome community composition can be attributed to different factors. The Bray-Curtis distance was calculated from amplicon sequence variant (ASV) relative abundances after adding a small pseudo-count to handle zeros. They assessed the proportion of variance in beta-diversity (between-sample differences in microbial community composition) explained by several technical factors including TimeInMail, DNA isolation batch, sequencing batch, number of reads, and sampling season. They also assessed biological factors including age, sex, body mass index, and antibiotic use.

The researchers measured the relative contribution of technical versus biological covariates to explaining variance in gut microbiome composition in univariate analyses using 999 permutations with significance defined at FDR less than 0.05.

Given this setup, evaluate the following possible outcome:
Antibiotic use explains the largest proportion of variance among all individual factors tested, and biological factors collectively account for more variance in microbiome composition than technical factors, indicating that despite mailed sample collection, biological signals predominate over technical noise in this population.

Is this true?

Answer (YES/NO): NO